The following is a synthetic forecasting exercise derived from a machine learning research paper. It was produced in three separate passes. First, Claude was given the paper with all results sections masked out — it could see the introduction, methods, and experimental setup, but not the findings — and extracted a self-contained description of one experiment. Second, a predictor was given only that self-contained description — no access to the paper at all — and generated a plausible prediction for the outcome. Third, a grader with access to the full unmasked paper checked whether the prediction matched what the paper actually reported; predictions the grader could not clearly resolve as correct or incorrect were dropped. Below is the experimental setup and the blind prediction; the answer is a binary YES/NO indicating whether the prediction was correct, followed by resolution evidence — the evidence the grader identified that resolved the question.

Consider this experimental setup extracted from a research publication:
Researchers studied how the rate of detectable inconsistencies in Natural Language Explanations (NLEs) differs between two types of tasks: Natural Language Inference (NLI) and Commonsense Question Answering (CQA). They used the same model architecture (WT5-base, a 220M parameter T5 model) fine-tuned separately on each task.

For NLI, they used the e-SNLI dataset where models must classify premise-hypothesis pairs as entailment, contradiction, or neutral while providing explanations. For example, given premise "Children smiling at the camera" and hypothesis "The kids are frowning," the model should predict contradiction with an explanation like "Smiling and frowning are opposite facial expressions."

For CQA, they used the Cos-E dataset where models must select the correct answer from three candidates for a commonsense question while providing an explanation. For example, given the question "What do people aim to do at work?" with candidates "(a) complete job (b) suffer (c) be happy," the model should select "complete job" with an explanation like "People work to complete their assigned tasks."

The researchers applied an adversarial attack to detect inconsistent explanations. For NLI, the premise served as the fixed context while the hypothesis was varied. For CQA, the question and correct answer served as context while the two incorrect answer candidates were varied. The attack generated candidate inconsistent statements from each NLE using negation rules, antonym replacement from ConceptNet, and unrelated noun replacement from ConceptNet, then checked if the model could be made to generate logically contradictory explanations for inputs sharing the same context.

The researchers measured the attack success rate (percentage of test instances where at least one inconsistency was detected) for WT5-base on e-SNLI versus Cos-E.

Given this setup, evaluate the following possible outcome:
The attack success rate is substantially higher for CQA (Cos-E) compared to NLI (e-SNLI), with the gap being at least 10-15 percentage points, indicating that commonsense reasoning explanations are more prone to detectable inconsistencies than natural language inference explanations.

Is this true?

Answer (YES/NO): NO